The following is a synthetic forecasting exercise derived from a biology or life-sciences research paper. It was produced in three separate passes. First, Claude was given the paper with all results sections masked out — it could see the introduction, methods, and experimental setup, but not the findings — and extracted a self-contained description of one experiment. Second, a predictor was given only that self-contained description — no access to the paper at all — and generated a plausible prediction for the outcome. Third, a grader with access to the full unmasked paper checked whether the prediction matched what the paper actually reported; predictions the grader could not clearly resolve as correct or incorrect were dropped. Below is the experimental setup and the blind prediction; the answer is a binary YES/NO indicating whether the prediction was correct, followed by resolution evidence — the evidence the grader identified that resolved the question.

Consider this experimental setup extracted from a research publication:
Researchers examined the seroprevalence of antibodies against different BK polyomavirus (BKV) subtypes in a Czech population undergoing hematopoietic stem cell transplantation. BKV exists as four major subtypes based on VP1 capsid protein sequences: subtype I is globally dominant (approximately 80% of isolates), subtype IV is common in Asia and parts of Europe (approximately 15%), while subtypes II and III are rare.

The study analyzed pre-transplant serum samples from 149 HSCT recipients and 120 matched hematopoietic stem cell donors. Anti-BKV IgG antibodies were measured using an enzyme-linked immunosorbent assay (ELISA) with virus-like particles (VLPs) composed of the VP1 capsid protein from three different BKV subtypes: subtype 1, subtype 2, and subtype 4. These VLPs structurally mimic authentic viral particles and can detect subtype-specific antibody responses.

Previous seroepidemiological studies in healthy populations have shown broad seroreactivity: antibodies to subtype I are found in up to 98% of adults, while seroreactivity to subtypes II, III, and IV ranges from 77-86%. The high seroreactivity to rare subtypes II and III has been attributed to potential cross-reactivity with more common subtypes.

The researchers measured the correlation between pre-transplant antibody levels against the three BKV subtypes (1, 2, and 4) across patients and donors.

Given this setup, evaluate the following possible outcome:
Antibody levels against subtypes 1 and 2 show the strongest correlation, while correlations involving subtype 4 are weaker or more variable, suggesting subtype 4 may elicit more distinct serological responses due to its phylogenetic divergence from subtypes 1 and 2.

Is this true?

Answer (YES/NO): NO